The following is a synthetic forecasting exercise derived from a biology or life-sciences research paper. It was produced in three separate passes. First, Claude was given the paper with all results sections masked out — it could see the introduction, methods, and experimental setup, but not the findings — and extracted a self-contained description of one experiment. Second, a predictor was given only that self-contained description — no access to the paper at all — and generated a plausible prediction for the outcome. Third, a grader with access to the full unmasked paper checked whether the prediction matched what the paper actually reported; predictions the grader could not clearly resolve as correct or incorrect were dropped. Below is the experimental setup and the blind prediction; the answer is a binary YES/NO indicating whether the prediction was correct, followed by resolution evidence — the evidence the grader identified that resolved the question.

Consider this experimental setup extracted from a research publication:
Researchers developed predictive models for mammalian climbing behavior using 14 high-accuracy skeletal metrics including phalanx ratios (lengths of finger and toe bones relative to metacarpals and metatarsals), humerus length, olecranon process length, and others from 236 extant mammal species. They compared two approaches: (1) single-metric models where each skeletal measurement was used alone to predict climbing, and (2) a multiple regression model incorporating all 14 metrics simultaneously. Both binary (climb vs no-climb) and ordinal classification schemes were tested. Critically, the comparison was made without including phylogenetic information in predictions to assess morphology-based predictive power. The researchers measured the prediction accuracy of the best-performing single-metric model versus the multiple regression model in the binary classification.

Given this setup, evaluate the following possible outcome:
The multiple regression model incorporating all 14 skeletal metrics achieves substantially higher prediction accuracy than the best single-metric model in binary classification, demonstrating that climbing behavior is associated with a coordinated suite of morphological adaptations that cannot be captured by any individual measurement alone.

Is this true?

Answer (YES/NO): YES